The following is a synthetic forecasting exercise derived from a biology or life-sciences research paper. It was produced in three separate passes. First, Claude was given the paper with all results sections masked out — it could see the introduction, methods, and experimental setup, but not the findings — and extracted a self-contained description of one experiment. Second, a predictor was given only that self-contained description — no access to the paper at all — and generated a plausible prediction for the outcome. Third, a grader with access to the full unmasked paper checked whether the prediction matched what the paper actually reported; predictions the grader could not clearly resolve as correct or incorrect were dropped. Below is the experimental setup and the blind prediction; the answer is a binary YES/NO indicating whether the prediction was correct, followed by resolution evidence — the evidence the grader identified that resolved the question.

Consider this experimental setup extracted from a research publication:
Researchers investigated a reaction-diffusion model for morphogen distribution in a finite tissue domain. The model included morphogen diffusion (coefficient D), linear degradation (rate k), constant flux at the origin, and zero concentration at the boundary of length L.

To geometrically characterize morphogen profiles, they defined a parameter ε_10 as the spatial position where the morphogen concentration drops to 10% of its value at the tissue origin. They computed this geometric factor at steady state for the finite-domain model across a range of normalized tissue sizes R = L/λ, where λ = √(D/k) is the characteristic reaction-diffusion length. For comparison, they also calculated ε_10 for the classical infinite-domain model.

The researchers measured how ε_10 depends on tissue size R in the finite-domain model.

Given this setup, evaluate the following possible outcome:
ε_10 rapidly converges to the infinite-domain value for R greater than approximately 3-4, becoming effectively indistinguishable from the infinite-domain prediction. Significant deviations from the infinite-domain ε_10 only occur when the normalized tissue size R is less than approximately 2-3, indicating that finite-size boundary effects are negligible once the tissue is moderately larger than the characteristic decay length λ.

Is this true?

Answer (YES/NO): NO